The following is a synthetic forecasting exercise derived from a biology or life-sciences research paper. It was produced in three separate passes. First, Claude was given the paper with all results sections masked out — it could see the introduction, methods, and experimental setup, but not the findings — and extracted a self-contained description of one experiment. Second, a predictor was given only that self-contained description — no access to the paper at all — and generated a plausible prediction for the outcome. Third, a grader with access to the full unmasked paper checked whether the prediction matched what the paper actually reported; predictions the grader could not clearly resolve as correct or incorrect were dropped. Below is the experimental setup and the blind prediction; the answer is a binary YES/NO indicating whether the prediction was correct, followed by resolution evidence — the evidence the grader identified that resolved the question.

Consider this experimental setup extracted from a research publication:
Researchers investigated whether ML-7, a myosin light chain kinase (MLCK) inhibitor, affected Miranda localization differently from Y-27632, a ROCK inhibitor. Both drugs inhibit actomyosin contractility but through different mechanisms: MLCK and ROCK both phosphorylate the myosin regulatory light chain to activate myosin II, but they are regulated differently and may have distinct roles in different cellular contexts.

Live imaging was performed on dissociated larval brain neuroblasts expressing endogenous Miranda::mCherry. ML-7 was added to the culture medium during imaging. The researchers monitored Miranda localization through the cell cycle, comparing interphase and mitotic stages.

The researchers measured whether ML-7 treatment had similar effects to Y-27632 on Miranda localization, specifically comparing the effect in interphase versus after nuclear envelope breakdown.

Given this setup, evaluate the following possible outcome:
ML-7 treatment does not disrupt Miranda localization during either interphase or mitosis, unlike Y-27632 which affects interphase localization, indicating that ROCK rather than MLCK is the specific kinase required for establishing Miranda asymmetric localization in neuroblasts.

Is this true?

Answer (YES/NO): NO